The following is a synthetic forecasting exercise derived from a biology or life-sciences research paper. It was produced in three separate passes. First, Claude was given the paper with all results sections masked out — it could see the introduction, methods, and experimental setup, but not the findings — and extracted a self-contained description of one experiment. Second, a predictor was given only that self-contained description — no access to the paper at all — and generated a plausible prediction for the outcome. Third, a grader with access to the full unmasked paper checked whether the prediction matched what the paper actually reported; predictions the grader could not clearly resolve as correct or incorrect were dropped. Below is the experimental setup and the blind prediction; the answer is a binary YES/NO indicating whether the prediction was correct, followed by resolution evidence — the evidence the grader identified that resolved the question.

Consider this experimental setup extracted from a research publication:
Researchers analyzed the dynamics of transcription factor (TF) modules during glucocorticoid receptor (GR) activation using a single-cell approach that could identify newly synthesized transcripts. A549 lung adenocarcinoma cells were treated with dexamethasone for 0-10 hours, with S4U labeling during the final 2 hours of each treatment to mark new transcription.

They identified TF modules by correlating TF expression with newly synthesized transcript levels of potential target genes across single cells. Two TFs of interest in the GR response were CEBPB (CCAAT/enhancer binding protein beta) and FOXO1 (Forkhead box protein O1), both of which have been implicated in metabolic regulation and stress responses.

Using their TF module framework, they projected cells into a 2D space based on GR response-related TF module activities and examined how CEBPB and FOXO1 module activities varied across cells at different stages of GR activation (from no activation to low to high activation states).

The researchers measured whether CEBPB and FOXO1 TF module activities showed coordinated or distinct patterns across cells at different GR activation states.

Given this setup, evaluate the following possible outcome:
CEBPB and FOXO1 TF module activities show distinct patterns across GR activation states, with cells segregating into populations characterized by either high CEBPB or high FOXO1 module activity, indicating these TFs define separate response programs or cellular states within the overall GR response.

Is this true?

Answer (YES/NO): NO